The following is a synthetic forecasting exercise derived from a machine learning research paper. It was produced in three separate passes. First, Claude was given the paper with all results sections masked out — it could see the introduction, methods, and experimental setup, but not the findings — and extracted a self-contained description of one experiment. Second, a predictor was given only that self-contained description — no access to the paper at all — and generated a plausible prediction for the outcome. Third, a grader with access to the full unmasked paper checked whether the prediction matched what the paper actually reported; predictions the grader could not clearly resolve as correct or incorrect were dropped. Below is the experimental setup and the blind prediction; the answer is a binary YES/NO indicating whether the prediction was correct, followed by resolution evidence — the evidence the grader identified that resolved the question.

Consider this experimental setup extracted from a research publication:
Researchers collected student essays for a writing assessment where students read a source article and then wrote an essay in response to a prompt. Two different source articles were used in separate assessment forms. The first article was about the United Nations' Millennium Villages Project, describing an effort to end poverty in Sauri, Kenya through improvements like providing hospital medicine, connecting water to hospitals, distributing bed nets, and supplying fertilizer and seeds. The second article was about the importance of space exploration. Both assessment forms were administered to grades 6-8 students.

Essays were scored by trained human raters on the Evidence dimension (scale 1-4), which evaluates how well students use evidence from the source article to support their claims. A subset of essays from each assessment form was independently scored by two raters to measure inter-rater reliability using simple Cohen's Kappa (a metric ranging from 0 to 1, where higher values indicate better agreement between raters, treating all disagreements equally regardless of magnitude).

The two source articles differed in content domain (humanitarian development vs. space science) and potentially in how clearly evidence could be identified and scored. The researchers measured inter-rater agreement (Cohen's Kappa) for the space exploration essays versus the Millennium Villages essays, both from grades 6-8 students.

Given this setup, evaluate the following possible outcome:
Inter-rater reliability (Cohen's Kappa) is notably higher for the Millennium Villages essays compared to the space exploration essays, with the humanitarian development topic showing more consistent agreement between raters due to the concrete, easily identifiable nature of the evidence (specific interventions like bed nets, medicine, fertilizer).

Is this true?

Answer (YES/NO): YES